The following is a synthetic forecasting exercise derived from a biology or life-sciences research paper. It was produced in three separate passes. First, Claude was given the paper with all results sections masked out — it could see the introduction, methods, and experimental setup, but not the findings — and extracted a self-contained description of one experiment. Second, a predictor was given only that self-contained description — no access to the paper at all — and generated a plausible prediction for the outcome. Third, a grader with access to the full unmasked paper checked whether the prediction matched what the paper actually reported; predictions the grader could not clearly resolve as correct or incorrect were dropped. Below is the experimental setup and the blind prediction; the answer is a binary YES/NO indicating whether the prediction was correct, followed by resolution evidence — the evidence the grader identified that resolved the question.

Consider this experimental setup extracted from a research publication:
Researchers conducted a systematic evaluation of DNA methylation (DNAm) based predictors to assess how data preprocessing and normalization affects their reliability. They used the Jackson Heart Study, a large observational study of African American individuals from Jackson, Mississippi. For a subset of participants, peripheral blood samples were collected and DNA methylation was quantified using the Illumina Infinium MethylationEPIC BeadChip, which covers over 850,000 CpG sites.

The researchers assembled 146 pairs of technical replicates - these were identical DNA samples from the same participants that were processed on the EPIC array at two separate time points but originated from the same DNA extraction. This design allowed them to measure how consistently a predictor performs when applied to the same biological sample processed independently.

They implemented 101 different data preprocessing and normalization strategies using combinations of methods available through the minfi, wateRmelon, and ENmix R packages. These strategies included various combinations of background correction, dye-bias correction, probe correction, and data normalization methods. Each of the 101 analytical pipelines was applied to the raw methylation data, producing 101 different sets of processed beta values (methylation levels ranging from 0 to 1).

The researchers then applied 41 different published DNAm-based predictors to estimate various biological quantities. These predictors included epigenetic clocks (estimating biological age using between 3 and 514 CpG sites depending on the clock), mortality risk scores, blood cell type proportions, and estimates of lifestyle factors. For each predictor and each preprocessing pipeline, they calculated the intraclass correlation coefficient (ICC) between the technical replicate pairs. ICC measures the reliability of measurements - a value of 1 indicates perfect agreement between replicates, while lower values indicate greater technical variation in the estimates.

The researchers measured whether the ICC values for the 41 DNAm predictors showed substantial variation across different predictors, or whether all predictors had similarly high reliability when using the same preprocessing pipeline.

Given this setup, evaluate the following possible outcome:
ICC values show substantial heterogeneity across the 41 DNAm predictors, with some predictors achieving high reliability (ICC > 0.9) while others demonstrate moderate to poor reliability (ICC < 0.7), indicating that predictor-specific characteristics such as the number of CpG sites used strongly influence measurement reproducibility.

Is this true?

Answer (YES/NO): NO